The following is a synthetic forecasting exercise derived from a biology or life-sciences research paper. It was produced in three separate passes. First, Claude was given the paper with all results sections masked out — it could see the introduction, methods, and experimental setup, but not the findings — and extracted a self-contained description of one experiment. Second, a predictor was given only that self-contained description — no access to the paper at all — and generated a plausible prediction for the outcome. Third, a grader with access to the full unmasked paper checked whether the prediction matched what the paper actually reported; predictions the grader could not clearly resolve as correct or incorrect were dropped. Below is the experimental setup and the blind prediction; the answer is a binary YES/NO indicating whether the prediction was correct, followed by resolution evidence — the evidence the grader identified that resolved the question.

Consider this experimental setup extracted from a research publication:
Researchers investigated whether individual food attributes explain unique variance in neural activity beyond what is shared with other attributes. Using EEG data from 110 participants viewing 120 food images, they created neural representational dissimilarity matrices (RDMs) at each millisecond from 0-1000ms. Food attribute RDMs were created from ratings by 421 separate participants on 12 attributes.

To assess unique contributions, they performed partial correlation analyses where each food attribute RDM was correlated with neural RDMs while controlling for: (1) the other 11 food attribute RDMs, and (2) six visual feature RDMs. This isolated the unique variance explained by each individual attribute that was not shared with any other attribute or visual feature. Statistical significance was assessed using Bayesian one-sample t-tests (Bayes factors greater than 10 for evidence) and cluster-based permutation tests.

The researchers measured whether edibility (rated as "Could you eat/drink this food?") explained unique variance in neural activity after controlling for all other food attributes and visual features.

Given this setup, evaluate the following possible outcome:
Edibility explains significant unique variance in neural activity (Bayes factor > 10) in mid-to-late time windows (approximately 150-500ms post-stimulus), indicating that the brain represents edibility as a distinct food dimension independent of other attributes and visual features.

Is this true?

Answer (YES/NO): NO